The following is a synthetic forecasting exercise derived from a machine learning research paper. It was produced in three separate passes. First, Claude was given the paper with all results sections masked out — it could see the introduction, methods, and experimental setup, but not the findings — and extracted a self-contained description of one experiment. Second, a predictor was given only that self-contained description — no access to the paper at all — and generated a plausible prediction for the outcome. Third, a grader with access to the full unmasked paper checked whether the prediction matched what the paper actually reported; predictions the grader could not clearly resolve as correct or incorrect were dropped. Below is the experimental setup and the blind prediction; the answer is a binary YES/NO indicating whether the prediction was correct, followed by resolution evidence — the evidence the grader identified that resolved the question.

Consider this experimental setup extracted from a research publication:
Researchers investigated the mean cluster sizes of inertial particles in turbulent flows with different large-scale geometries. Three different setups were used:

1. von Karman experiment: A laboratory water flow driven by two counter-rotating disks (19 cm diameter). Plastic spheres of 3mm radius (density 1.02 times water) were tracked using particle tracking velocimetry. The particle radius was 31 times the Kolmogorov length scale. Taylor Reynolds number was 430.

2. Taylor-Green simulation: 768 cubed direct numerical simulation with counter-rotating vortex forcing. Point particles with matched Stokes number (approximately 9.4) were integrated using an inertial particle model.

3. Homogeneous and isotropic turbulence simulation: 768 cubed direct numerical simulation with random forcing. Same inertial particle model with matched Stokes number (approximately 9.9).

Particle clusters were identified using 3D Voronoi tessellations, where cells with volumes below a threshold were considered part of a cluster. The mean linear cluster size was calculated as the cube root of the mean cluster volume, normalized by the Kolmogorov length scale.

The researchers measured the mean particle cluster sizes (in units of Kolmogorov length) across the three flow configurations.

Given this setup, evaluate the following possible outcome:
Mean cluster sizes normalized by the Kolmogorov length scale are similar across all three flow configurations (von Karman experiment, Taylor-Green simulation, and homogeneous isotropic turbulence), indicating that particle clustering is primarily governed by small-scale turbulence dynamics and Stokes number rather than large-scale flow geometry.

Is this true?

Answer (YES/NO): NO